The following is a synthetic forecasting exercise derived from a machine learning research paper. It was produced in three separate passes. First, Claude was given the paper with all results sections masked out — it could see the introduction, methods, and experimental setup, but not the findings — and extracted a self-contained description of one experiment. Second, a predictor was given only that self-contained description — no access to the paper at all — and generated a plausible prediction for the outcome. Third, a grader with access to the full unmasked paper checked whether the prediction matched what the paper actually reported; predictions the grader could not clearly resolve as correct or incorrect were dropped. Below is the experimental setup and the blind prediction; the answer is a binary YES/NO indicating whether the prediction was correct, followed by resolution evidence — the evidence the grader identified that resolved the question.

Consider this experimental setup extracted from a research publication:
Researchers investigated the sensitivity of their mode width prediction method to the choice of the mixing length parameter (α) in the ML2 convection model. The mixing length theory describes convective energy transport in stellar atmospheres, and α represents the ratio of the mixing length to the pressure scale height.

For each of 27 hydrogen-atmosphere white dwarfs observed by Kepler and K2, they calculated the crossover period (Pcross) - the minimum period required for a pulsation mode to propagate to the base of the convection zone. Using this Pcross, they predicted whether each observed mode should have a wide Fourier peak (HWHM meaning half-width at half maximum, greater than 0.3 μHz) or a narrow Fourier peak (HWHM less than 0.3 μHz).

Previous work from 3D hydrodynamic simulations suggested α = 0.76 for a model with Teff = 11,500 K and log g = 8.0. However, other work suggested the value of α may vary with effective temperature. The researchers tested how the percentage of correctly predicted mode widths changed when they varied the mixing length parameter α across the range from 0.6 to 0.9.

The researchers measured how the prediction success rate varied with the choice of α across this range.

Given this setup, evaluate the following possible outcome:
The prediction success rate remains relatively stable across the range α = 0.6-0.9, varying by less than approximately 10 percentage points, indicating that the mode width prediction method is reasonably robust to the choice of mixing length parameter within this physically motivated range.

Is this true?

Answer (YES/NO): YES